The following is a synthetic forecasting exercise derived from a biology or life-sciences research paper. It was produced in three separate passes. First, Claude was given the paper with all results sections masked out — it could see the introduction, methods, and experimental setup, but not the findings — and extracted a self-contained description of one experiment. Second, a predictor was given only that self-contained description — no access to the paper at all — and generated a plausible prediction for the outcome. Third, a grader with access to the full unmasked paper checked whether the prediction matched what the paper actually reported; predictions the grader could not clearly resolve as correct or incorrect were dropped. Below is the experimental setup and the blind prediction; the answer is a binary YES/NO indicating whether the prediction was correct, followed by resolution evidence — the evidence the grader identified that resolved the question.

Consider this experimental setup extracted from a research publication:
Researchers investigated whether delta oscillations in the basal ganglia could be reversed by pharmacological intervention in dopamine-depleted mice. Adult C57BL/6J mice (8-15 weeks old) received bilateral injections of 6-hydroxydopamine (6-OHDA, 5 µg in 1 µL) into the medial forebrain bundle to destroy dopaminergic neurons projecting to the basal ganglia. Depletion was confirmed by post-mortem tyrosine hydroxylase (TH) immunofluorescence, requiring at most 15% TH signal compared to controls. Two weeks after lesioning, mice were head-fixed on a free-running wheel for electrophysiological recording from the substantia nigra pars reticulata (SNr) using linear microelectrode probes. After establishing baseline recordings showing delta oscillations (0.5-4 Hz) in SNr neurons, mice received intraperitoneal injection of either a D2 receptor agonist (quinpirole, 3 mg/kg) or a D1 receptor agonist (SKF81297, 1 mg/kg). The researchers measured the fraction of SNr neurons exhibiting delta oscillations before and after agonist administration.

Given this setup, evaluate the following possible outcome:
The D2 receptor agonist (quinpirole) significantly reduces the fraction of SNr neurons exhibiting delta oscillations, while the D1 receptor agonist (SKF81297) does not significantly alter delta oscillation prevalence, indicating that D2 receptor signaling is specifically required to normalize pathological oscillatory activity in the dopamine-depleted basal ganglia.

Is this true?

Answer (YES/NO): YES